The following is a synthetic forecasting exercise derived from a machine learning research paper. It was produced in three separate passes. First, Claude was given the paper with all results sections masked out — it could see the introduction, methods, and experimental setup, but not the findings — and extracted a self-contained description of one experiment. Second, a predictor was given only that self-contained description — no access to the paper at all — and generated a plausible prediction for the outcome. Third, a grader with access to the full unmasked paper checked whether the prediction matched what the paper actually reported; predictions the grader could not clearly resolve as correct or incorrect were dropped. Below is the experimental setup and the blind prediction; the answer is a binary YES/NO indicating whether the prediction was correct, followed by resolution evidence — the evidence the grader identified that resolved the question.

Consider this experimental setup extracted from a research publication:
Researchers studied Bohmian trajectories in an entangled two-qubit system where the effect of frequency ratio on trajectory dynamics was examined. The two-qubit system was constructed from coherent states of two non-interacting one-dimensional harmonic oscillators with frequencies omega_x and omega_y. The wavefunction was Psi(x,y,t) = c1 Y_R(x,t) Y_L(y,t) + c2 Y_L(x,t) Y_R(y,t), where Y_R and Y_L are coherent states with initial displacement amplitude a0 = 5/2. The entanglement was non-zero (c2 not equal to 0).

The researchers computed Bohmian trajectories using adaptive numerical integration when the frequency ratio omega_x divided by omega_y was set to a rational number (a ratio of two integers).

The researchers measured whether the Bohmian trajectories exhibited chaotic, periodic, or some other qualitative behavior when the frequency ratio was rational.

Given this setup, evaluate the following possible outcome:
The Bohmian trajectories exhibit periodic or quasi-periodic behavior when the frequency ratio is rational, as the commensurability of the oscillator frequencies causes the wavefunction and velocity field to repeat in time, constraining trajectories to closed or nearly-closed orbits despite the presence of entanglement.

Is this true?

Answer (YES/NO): YES